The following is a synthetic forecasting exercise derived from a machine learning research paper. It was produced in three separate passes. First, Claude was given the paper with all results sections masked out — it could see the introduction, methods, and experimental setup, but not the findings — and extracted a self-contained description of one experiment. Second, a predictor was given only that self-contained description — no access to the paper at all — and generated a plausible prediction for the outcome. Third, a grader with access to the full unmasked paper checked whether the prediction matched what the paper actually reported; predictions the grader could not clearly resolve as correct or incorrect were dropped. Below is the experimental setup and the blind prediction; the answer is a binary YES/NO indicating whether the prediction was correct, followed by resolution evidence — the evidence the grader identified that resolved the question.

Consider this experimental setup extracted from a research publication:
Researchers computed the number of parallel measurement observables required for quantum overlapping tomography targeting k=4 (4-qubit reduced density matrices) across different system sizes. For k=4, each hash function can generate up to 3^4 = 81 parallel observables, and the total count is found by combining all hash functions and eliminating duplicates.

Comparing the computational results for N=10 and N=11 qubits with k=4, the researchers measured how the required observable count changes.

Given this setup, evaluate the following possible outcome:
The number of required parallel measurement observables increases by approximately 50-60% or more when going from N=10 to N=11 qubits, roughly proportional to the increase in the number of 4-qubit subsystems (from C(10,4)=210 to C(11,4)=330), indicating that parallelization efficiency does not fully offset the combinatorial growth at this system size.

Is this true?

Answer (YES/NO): NO